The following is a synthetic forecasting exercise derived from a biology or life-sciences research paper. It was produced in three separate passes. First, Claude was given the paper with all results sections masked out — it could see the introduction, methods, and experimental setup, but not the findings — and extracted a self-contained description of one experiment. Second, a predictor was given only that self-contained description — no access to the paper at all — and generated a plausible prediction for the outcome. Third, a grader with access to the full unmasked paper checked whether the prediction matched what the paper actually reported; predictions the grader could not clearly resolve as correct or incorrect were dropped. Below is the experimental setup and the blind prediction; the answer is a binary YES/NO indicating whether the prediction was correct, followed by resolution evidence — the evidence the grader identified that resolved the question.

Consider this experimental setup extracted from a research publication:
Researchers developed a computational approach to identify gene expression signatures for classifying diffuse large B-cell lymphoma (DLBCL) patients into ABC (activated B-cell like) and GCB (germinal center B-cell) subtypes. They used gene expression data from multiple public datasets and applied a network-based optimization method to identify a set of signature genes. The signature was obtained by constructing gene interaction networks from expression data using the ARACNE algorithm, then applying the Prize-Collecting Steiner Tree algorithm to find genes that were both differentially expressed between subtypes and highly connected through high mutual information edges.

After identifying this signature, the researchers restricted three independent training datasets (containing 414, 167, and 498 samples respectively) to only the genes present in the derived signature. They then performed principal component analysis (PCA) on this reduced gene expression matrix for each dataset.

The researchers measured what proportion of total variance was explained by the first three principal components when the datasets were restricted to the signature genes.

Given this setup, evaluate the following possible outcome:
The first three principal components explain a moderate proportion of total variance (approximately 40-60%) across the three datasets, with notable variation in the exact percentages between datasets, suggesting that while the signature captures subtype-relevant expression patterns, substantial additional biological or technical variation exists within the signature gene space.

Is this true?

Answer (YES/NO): NO